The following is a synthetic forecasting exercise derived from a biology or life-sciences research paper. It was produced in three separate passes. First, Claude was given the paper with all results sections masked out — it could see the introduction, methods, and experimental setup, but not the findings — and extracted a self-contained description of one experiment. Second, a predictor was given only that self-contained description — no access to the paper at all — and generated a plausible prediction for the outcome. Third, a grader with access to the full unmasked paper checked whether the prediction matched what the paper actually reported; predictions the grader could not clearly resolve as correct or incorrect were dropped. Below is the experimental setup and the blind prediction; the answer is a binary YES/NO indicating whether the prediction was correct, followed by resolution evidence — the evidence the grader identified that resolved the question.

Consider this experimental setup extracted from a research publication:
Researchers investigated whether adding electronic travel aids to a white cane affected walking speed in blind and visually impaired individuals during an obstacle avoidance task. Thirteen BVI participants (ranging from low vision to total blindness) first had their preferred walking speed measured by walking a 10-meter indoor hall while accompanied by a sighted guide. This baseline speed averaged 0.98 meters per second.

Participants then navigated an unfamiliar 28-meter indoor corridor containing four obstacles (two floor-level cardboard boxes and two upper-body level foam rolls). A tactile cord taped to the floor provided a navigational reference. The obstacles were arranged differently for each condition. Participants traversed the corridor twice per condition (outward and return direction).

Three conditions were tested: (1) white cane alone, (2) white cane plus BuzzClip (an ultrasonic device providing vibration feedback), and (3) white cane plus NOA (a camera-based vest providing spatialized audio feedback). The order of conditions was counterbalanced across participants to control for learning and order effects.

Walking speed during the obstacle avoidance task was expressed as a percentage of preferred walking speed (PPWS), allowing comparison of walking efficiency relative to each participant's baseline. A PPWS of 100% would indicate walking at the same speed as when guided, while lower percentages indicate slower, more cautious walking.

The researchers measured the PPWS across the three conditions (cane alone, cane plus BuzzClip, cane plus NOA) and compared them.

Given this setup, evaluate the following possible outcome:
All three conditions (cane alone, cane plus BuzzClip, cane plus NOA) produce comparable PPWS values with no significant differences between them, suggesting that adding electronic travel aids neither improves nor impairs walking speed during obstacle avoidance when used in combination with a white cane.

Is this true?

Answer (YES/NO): NO